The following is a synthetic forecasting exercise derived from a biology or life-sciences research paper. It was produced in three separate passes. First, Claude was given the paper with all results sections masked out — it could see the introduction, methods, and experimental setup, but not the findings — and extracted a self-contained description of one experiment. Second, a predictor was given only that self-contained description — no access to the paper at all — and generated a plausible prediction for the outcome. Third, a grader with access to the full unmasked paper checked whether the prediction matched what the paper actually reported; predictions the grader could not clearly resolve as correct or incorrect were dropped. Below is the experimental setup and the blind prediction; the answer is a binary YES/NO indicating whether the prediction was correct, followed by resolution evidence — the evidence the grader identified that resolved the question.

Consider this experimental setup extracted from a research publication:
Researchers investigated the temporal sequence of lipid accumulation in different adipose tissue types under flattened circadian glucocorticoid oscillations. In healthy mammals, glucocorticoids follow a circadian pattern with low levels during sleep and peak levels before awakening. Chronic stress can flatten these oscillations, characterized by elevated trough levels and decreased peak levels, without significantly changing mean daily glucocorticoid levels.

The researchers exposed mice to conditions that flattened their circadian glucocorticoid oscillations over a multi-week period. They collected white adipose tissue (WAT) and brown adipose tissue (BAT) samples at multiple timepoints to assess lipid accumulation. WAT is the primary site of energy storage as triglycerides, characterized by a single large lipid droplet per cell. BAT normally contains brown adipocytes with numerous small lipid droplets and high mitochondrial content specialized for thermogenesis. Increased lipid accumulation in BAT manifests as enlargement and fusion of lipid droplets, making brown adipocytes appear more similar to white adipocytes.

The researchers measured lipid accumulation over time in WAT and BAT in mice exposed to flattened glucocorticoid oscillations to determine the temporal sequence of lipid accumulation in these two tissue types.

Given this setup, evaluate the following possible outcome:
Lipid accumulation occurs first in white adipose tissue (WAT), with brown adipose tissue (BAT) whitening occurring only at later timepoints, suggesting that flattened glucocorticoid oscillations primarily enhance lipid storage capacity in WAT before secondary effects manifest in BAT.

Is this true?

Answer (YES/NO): NO